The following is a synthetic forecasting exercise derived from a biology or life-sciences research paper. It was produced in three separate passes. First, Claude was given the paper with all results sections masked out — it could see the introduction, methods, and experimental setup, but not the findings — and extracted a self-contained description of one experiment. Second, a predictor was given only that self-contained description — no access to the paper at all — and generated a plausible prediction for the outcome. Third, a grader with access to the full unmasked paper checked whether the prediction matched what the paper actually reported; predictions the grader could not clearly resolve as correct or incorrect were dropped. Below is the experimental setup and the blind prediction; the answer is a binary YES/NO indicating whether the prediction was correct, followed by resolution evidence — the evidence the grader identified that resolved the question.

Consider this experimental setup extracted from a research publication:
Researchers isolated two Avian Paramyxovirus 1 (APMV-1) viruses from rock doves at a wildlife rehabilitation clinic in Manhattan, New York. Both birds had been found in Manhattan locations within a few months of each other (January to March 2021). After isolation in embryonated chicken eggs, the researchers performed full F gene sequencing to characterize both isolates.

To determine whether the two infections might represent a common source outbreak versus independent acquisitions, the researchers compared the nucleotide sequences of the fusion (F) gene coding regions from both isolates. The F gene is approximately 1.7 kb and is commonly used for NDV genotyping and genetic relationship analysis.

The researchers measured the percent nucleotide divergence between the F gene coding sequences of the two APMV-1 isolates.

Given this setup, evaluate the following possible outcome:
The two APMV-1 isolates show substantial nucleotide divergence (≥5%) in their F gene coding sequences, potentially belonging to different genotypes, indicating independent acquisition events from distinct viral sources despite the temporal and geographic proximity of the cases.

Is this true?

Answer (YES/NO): NO